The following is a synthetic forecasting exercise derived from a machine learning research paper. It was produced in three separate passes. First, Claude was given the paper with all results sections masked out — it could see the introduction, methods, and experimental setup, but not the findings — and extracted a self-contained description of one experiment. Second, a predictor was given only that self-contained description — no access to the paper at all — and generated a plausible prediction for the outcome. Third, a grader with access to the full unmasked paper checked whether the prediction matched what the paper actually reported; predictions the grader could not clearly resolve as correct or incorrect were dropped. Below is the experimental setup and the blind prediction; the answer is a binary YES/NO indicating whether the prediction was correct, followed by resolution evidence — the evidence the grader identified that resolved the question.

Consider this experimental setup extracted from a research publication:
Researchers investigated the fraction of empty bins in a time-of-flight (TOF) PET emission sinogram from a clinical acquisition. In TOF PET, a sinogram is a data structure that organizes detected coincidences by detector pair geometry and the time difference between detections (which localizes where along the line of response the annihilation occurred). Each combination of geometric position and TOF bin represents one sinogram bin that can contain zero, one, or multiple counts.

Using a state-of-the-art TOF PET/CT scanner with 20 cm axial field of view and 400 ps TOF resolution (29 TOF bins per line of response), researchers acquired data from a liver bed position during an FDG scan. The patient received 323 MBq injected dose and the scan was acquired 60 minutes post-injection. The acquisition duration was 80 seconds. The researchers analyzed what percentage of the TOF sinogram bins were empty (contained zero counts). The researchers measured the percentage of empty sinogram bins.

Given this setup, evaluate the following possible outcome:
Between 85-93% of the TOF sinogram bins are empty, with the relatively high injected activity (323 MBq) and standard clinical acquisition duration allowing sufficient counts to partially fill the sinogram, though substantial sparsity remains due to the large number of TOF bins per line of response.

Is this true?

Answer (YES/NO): NO